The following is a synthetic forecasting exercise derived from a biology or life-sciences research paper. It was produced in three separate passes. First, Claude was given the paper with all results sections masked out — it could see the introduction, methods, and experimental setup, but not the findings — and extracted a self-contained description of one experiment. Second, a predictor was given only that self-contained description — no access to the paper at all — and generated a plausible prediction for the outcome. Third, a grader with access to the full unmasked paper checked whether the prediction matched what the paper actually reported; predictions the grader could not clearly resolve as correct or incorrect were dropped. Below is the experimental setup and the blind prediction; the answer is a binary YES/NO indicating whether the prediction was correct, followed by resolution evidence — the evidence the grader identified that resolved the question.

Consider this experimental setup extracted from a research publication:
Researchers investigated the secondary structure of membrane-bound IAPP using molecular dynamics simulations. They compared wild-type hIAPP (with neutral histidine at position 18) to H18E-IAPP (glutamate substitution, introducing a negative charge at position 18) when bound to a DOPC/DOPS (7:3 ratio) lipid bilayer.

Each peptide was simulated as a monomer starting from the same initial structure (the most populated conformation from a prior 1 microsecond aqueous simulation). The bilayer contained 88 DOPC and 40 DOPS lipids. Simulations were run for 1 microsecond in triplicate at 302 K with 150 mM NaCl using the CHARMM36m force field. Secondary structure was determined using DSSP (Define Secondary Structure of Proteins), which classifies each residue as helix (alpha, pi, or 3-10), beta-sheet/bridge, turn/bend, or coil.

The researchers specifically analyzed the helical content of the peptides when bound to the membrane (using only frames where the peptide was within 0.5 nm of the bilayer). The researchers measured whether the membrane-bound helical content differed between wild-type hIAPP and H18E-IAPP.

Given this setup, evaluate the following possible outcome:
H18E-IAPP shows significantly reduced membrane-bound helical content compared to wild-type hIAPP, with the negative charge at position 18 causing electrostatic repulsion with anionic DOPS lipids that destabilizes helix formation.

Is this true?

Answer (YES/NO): NO